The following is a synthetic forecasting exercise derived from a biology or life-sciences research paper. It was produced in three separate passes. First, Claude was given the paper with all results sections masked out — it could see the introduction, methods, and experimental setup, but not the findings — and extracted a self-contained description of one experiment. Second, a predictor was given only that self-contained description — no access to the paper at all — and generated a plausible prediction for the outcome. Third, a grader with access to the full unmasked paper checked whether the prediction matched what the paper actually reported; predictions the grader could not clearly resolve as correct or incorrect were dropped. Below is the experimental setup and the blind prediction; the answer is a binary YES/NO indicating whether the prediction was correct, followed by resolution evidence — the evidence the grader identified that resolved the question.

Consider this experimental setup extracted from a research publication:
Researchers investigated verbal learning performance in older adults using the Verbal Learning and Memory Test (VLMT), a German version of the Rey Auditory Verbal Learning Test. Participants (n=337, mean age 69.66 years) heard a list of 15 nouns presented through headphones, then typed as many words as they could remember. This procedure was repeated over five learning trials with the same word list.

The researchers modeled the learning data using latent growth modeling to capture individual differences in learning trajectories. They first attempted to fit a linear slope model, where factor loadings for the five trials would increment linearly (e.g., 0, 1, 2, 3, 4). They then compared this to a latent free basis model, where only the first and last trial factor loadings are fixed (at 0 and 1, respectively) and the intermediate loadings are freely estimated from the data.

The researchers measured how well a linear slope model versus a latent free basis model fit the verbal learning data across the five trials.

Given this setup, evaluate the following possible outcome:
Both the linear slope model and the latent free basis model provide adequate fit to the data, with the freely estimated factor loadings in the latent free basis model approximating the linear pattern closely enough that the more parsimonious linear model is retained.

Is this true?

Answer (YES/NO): NO